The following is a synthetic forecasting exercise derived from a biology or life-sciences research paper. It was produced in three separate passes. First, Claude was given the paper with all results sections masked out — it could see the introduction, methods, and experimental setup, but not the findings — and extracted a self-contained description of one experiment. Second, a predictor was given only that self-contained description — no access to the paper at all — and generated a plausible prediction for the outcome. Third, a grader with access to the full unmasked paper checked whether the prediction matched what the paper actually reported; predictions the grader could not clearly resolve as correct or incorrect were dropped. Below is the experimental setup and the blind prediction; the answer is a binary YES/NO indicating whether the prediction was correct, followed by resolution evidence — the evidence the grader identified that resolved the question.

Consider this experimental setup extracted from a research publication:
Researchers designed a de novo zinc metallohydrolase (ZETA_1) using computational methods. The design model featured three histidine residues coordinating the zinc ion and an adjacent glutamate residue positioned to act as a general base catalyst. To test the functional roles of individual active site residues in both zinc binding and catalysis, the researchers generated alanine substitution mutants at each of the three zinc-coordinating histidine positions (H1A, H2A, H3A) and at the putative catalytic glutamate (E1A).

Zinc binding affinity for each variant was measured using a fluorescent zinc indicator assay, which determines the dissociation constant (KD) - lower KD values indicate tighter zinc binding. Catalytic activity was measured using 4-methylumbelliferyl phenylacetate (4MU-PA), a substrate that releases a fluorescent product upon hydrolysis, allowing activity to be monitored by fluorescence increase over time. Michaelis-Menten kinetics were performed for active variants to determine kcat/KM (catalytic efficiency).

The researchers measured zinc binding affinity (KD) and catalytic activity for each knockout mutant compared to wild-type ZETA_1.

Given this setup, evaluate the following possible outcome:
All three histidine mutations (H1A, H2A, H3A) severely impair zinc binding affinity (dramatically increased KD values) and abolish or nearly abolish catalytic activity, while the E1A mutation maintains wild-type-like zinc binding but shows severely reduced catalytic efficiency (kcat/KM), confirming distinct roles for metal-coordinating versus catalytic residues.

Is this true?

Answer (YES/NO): NO